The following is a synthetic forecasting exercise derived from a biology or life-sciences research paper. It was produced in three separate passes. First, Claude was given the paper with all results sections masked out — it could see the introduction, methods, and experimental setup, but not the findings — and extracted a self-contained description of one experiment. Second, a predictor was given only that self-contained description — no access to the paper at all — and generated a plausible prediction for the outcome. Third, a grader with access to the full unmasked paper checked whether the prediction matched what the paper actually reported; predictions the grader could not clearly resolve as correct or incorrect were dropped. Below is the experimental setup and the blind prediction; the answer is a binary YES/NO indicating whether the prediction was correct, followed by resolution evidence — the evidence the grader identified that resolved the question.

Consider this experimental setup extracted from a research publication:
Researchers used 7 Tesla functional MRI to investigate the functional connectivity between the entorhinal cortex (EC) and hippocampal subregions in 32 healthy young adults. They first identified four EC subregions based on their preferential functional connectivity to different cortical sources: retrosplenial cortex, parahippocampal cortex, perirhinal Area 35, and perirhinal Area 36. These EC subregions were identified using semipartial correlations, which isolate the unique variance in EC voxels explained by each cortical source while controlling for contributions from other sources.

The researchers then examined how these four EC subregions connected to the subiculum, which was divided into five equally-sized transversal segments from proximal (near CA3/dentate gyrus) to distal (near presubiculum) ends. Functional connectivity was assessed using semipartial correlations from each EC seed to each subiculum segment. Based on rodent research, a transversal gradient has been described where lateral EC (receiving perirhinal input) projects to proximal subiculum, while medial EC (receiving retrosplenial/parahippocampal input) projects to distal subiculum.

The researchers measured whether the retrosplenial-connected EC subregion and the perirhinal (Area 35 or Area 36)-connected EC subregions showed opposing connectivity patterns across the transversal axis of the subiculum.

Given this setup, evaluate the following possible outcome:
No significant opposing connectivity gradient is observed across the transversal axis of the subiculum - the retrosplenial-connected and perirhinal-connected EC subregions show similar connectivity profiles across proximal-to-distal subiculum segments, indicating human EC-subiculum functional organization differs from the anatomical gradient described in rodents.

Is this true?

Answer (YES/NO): YES